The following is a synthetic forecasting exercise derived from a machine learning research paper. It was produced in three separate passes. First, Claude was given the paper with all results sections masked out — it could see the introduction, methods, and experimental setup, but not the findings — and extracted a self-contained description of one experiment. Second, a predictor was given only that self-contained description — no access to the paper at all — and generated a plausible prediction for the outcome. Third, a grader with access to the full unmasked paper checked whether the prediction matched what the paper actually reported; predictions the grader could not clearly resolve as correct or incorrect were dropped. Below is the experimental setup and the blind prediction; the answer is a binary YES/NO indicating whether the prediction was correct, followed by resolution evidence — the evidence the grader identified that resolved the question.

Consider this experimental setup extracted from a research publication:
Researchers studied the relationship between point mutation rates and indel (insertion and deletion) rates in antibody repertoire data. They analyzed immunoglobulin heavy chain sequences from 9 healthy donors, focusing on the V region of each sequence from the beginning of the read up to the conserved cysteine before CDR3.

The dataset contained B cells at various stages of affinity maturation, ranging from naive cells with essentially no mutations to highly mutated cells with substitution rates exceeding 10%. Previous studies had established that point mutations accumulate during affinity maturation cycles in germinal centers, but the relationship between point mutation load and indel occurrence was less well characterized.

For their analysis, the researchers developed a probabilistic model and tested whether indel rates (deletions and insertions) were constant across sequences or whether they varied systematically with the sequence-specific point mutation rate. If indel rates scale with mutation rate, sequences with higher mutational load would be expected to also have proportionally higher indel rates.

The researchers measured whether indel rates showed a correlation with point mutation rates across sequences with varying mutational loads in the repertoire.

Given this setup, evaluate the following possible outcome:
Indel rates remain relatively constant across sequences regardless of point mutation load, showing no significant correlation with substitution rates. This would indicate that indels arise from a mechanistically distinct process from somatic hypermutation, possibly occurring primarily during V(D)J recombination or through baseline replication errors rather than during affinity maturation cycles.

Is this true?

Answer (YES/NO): NO